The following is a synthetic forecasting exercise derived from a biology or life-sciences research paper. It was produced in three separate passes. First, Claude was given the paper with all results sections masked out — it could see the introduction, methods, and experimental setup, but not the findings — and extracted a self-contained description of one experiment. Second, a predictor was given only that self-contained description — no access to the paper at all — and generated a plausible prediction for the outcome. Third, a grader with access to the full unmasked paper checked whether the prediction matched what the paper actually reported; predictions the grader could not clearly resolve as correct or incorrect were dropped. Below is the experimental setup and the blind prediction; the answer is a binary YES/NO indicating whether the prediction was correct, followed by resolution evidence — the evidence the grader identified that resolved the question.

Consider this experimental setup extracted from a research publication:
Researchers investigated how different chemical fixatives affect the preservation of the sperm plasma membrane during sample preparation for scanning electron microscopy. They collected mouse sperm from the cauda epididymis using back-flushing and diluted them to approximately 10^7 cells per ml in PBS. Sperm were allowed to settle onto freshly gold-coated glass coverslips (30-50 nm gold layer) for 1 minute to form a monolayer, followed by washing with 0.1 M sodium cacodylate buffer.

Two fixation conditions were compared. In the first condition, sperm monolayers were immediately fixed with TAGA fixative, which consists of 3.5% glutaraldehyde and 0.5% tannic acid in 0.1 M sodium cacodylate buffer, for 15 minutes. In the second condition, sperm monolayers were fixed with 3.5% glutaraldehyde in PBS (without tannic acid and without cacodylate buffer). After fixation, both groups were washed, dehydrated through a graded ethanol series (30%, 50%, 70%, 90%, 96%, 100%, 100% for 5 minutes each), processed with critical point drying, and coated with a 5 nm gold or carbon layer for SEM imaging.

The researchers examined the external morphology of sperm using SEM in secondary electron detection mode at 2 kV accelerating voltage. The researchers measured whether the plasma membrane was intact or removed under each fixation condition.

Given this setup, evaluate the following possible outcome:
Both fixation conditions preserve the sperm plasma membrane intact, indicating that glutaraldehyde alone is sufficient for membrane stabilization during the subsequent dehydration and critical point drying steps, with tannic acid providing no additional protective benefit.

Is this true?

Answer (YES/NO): NO